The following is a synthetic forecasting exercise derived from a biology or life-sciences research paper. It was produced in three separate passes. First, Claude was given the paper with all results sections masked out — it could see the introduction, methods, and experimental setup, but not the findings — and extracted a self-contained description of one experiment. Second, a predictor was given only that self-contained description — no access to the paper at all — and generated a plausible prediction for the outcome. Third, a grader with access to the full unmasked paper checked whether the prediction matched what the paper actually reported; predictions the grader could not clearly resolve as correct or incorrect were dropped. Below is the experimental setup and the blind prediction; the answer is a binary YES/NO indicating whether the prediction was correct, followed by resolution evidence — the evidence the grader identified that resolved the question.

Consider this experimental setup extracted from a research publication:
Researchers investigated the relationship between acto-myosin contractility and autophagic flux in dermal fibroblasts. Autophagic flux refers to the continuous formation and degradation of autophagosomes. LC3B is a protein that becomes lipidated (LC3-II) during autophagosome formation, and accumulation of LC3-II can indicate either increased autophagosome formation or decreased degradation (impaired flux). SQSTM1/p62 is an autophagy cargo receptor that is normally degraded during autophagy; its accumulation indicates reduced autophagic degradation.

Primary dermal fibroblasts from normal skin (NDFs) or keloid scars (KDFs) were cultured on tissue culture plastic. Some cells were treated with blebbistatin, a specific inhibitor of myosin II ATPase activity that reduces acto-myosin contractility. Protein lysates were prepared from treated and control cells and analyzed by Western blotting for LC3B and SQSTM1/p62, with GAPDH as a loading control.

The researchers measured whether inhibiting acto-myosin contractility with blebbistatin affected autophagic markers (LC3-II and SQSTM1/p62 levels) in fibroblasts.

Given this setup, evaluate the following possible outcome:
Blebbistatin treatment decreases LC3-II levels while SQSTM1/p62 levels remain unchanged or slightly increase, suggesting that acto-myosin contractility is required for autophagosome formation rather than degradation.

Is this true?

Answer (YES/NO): NO